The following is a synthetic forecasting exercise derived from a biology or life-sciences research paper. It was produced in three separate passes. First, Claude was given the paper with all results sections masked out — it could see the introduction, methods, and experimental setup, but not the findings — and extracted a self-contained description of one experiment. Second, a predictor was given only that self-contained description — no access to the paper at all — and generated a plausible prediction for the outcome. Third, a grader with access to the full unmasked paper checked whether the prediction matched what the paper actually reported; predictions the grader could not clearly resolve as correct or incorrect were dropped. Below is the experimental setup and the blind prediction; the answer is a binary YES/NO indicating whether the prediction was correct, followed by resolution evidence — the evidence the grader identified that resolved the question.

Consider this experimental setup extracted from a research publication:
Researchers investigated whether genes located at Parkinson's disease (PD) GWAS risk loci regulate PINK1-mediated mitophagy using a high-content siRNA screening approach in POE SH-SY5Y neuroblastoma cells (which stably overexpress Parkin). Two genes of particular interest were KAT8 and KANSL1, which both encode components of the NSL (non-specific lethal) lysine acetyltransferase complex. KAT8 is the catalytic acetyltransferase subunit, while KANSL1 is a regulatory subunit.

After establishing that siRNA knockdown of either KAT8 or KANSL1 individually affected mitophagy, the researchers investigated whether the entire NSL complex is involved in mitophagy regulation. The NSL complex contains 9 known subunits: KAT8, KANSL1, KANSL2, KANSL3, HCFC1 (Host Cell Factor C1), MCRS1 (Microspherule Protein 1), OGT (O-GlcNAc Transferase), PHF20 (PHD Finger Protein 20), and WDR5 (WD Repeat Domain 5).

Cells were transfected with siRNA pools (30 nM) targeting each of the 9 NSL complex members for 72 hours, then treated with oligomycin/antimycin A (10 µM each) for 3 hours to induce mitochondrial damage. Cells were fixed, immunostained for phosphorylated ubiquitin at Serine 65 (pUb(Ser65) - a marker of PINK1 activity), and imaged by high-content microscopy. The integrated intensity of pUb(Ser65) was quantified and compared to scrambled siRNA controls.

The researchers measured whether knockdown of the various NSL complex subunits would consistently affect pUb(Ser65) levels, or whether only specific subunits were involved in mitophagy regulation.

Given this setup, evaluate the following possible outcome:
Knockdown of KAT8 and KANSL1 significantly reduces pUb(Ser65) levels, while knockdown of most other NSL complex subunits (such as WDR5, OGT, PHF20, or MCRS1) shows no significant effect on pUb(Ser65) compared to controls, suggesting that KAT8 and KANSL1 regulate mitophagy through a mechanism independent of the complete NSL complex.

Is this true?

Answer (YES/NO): NO